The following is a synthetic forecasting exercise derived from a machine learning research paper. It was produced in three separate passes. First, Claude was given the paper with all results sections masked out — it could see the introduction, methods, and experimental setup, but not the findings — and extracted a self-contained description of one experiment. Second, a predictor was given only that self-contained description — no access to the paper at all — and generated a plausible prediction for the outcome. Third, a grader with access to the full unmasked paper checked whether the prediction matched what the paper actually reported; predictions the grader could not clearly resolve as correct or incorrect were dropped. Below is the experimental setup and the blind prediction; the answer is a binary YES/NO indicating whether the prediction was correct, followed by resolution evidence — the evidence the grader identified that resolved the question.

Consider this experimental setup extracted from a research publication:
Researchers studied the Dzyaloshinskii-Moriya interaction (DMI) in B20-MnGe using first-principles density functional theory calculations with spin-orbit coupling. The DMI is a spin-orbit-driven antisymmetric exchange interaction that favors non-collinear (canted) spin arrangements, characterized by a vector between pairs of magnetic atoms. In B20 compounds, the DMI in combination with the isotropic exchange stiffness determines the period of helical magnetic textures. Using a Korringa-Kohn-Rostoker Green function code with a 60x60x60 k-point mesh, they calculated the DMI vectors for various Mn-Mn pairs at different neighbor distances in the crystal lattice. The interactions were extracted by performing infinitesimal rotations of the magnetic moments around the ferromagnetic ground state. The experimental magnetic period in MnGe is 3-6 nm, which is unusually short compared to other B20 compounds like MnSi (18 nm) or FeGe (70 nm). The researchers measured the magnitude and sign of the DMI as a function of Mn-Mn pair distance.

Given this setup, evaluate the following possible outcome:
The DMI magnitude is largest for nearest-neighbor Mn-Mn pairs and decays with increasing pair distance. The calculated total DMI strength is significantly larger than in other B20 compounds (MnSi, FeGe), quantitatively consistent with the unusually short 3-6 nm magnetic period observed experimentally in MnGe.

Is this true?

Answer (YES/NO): NO